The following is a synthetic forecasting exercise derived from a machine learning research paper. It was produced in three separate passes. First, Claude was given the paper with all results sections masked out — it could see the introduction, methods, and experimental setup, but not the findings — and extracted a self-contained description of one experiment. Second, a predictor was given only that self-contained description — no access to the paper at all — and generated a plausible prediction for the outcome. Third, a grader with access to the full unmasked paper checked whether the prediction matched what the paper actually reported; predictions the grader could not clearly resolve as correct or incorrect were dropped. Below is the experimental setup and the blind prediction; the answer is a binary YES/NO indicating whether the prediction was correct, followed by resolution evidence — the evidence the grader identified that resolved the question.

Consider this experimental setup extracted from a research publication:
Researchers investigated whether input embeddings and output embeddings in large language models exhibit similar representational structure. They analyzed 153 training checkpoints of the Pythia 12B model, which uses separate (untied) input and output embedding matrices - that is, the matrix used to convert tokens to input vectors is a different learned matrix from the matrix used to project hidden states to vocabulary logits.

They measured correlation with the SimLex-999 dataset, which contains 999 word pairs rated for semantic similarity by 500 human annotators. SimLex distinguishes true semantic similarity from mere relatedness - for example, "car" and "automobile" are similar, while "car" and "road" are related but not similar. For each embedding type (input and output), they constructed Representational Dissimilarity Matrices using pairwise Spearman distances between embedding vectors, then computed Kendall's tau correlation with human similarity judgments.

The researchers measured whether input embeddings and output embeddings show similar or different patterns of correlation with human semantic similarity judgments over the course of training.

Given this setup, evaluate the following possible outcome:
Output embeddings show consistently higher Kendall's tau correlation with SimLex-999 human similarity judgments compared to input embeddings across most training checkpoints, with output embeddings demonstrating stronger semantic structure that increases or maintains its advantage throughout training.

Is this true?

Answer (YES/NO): NO